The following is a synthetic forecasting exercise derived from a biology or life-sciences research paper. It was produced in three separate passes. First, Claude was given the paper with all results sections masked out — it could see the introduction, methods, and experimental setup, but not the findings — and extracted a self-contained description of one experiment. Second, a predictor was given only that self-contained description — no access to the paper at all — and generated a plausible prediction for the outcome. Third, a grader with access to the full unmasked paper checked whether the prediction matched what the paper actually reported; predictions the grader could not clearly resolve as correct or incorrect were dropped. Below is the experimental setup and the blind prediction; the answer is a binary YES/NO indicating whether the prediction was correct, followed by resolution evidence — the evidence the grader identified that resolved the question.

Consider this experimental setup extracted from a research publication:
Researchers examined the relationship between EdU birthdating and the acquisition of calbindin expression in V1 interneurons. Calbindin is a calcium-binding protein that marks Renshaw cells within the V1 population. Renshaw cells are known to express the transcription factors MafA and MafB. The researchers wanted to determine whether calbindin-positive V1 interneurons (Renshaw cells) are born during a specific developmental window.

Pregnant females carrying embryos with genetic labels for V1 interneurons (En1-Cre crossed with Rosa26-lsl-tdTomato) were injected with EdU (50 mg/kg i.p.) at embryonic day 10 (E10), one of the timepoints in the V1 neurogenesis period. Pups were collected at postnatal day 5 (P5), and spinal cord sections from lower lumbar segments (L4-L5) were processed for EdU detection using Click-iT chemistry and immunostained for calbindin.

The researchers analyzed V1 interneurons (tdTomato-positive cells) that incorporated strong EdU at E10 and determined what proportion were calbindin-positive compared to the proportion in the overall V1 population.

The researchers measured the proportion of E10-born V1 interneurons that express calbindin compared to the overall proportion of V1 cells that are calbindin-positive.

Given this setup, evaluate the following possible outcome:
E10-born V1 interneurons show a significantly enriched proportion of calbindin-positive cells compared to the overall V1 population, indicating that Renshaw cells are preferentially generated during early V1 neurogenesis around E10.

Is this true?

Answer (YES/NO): YES